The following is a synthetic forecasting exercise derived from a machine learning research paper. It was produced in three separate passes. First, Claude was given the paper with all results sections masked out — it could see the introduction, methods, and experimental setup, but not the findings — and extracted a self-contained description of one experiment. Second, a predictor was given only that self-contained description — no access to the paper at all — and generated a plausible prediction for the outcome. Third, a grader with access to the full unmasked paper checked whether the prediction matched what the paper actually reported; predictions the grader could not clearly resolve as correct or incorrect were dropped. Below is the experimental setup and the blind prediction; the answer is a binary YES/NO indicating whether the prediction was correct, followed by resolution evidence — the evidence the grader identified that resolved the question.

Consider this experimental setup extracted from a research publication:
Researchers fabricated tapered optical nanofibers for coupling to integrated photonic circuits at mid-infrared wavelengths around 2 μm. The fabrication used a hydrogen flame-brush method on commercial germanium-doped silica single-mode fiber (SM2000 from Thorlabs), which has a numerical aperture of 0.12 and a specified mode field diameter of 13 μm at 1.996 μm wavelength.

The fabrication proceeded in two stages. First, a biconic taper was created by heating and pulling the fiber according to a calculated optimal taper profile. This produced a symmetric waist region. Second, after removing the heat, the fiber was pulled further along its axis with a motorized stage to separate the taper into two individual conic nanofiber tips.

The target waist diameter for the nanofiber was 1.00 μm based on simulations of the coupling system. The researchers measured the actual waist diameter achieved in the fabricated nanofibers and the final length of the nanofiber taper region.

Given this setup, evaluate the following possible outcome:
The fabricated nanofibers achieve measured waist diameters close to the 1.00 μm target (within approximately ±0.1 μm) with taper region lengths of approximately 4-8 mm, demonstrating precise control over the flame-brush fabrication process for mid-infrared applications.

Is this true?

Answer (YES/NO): YES